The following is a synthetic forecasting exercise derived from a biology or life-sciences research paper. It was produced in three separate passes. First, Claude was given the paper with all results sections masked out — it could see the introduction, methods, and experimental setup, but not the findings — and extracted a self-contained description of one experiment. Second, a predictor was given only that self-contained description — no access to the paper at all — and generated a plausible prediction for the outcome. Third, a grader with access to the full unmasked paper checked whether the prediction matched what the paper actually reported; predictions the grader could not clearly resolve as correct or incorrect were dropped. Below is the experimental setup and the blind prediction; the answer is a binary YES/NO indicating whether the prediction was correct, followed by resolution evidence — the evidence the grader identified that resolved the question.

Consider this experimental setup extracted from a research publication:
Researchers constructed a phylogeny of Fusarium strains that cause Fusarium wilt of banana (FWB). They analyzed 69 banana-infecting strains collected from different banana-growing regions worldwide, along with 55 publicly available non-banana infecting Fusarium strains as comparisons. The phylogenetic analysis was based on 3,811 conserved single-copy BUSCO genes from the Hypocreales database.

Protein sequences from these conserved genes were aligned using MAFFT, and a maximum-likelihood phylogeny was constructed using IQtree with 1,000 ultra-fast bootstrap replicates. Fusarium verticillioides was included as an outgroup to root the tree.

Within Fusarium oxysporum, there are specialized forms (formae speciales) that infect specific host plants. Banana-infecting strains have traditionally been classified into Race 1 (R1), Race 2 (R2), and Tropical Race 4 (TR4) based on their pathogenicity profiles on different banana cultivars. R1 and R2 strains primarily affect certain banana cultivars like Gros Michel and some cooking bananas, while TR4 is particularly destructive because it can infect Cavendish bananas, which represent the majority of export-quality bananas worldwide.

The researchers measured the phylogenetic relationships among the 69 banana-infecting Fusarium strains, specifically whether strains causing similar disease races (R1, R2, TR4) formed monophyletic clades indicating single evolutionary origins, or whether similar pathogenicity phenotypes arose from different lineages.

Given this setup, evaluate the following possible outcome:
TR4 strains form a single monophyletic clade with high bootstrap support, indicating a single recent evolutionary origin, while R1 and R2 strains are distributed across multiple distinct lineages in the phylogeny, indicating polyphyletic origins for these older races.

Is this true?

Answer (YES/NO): NO